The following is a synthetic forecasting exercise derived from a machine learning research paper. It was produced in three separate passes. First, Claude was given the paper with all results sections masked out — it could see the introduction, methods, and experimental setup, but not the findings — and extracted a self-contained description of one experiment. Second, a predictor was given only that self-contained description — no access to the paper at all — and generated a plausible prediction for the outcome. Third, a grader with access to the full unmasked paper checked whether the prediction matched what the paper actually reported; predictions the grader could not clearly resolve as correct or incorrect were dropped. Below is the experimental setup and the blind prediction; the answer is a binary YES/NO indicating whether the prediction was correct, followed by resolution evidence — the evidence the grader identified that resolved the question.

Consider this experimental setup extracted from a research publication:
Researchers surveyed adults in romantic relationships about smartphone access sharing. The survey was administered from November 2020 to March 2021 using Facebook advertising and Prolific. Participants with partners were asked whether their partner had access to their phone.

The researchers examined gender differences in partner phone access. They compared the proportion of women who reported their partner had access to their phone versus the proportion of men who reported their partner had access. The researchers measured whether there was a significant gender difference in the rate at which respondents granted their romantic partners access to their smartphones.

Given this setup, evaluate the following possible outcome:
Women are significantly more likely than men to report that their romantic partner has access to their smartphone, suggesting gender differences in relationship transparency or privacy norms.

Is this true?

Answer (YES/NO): YES